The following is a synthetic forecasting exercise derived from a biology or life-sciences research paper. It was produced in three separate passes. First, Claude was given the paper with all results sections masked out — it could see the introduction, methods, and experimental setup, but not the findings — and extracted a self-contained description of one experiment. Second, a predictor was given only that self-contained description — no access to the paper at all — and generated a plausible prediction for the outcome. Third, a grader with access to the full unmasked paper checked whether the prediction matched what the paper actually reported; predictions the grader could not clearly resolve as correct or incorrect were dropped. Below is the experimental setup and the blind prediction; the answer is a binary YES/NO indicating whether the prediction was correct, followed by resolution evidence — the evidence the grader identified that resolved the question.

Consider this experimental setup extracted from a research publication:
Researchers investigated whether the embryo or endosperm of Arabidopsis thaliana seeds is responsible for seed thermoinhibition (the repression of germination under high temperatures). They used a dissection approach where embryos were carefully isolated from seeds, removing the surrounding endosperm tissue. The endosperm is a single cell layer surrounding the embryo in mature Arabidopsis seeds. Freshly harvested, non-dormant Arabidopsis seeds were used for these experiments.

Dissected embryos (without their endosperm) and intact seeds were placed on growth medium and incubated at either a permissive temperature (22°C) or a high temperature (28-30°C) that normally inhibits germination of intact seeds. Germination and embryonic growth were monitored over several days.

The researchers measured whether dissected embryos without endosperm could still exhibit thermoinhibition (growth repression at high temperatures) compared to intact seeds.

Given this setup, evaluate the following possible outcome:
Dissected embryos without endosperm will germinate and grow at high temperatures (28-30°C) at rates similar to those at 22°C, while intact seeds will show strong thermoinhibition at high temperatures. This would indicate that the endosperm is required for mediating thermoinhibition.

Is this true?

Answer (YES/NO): NO